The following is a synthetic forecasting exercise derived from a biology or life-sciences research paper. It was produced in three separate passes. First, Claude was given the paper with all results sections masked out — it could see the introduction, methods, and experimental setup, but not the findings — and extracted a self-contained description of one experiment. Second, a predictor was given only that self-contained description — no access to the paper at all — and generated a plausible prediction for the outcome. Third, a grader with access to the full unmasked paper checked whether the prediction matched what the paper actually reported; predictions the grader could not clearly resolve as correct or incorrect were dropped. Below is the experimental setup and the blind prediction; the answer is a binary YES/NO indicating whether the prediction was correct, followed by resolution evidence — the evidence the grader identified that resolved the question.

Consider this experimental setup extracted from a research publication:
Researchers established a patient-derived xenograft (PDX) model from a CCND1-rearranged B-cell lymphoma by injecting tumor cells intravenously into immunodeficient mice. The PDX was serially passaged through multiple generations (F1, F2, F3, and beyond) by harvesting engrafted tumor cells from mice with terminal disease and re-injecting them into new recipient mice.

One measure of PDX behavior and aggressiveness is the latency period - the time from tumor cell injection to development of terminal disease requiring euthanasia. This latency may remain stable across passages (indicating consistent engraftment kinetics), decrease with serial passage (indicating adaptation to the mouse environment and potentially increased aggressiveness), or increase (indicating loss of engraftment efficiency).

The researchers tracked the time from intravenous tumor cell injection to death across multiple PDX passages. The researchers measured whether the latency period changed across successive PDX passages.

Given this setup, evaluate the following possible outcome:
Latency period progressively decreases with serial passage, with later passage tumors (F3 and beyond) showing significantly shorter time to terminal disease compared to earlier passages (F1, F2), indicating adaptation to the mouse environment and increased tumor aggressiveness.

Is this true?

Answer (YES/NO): NO